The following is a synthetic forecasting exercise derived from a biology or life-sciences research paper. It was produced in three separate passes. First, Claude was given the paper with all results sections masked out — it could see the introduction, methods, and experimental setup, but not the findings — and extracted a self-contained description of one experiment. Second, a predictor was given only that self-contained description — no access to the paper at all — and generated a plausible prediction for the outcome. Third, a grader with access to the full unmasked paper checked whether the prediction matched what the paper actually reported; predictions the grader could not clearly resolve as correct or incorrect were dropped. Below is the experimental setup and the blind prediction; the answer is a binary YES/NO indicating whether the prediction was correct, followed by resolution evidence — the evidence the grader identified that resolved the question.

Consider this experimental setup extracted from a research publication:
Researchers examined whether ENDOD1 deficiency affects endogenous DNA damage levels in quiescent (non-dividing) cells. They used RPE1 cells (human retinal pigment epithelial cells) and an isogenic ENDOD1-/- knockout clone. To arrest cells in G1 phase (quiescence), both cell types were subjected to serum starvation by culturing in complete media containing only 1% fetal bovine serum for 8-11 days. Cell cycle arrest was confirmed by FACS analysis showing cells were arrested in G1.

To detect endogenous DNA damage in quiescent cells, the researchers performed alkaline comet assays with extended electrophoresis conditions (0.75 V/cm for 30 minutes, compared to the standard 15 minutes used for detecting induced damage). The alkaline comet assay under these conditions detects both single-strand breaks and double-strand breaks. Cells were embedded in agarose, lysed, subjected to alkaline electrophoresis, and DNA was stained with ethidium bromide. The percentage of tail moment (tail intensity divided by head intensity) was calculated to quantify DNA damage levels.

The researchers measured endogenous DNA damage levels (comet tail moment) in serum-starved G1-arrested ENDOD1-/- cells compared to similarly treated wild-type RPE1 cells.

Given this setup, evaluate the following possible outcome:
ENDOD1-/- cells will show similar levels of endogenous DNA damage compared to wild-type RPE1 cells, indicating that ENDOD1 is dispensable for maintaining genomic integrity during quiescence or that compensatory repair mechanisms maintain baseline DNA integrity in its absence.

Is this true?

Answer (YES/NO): NO